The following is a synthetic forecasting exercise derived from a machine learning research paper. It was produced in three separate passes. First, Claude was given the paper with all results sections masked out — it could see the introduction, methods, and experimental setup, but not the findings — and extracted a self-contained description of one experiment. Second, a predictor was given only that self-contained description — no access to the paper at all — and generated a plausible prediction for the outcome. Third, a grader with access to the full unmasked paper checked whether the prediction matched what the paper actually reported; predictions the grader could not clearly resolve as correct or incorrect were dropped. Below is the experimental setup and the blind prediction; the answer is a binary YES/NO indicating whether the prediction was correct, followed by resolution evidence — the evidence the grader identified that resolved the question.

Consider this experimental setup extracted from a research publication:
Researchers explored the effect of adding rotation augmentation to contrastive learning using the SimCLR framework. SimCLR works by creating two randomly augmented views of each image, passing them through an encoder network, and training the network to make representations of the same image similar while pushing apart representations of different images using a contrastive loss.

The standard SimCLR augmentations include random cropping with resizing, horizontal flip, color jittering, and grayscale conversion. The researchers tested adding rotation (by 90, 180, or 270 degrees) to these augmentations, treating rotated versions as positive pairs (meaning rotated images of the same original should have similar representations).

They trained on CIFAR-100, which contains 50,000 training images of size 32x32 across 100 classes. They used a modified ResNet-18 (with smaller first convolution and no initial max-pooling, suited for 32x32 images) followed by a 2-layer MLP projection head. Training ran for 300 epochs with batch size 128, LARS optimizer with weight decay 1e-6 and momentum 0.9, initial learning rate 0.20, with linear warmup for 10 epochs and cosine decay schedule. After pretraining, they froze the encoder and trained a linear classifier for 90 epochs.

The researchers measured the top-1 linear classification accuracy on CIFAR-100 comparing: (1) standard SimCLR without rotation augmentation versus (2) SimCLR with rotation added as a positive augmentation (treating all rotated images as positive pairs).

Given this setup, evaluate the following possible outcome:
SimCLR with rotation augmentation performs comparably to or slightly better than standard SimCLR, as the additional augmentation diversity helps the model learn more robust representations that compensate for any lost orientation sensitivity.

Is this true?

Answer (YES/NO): NO